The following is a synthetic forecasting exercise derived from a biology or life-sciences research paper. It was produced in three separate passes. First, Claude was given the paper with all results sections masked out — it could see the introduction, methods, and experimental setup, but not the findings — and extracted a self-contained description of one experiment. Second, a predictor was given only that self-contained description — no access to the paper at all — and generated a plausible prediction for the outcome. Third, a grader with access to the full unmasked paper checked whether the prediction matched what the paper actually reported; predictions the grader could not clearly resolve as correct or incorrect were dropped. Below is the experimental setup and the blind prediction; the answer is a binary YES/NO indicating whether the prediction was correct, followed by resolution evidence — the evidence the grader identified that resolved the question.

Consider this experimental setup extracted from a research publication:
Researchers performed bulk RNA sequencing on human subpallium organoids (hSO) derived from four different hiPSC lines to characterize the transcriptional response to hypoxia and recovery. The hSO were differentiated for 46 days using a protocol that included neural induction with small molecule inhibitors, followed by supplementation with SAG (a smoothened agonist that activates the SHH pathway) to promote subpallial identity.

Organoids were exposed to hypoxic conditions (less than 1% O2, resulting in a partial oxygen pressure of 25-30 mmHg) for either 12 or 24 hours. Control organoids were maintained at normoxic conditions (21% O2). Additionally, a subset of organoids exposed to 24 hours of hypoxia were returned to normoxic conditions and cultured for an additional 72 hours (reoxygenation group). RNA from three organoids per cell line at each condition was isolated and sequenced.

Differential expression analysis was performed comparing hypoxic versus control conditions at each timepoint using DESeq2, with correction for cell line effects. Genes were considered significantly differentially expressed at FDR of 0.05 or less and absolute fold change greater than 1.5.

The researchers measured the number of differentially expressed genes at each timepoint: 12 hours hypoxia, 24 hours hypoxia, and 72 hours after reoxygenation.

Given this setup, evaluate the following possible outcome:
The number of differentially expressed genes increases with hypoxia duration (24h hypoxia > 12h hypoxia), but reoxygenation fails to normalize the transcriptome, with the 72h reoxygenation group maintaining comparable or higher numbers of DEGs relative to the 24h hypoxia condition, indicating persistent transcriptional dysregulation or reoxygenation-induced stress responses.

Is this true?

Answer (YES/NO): NO